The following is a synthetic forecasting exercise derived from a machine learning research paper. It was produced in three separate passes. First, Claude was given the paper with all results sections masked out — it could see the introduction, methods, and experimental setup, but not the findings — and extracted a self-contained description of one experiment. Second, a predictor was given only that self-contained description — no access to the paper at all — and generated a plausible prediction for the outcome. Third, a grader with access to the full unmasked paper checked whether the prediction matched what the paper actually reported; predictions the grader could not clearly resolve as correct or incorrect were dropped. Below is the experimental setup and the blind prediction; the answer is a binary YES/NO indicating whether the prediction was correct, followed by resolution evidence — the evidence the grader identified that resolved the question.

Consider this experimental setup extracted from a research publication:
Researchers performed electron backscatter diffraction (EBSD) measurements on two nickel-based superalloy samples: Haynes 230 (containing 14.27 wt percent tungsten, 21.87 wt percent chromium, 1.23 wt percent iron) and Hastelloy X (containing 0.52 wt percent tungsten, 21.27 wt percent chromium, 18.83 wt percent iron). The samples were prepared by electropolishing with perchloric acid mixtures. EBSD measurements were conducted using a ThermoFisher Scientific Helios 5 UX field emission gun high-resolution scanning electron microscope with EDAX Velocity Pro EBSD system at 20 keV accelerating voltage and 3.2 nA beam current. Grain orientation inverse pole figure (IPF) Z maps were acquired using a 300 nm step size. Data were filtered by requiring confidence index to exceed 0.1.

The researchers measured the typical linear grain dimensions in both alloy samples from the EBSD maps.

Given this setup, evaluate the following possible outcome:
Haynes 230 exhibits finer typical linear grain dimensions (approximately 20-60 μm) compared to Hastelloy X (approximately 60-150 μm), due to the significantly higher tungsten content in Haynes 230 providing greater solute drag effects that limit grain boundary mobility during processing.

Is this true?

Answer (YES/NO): NO